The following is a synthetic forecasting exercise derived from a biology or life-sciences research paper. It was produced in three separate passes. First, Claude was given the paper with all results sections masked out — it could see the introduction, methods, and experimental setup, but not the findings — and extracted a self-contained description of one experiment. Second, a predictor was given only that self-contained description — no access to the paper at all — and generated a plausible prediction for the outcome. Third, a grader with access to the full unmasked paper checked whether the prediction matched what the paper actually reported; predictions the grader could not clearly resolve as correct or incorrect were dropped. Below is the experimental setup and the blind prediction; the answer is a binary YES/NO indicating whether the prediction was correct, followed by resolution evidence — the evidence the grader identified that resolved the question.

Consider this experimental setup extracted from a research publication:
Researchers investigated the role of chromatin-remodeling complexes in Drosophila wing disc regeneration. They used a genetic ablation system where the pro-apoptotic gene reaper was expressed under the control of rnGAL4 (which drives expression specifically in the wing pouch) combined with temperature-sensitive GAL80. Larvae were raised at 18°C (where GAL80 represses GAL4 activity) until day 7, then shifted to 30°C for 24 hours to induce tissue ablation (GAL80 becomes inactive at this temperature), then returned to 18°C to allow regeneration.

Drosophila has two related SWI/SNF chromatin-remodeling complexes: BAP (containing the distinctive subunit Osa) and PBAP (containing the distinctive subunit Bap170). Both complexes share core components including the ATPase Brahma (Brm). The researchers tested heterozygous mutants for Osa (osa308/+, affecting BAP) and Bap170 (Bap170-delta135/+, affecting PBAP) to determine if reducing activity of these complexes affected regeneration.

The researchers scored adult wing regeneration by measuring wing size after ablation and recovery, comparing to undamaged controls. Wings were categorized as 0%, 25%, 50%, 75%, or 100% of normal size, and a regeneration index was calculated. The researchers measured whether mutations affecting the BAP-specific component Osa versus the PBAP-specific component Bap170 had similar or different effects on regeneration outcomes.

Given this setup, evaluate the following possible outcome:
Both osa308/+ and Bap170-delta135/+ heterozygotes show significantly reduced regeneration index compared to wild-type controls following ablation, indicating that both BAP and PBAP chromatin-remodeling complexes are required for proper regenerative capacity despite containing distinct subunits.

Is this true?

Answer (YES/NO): NO